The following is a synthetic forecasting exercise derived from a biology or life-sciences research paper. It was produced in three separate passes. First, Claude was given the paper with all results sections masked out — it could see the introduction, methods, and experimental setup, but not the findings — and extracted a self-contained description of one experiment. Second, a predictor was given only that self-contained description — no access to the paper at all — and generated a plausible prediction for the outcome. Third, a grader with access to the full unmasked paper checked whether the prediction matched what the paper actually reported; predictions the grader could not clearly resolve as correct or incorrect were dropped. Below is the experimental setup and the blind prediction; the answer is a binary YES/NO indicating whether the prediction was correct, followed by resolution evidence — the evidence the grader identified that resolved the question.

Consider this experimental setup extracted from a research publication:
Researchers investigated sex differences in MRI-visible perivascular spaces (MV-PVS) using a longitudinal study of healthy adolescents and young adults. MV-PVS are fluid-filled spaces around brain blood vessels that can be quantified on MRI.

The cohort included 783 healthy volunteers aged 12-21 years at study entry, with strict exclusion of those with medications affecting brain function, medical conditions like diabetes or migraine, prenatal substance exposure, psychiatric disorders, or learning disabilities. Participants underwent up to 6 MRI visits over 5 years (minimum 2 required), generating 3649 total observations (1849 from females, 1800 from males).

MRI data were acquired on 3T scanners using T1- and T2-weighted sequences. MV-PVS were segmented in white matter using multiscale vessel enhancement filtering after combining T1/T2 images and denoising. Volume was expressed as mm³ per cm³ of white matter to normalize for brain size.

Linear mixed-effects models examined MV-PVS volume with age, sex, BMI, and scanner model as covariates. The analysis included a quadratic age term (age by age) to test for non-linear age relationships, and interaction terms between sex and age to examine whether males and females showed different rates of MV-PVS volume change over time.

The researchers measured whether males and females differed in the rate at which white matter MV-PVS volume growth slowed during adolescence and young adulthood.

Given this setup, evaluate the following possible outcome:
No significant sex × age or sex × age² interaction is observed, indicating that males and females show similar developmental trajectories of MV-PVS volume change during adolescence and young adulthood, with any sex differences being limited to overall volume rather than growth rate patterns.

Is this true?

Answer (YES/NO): NO